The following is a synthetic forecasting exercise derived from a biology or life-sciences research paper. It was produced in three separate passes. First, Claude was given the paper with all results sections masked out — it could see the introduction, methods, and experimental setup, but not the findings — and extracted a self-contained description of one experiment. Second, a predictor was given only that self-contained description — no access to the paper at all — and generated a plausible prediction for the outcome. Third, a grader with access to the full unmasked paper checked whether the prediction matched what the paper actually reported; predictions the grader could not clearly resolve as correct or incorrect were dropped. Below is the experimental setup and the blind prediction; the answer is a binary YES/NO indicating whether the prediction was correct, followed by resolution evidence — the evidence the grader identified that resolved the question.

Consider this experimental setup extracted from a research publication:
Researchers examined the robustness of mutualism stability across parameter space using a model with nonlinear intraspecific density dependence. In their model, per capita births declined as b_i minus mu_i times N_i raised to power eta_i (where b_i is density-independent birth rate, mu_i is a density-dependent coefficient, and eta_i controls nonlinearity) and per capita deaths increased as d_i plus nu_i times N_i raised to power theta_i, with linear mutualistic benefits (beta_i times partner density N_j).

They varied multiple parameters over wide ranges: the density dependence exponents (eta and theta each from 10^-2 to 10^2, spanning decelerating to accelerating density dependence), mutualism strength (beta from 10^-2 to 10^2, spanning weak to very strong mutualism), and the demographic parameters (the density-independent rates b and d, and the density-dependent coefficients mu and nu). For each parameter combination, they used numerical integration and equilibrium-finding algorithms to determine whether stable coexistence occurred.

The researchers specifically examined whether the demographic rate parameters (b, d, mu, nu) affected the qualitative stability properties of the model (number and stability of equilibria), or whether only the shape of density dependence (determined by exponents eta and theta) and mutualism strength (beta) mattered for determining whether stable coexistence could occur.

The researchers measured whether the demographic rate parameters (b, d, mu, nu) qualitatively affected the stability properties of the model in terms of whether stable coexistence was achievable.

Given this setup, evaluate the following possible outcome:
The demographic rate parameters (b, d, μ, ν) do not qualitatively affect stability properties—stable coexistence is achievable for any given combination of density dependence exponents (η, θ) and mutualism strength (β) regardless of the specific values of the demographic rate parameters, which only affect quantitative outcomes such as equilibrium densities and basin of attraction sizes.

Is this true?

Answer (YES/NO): YES